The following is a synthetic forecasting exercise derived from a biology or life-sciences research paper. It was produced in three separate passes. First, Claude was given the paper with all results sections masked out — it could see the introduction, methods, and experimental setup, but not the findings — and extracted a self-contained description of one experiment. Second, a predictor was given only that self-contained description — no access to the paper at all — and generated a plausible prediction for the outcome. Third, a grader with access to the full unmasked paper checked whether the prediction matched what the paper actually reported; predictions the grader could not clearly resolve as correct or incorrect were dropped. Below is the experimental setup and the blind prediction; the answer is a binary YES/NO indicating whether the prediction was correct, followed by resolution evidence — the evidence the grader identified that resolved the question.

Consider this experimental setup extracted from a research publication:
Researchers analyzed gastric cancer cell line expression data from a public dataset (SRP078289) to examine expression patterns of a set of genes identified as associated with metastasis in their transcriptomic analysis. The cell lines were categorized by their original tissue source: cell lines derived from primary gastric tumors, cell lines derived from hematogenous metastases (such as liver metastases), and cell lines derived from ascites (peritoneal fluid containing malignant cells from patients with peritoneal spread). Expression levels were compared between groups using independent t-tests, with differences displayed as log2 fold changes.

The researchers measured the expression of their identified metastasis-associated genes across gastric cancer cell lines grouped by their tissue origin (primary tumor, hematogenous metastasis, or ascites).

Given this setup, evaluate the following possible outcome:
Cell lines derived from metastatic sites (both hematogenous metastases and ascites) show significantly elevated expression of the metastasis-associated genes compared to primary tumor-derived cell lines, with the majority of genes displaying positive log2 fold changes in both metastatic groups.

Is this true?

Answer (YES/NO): NO